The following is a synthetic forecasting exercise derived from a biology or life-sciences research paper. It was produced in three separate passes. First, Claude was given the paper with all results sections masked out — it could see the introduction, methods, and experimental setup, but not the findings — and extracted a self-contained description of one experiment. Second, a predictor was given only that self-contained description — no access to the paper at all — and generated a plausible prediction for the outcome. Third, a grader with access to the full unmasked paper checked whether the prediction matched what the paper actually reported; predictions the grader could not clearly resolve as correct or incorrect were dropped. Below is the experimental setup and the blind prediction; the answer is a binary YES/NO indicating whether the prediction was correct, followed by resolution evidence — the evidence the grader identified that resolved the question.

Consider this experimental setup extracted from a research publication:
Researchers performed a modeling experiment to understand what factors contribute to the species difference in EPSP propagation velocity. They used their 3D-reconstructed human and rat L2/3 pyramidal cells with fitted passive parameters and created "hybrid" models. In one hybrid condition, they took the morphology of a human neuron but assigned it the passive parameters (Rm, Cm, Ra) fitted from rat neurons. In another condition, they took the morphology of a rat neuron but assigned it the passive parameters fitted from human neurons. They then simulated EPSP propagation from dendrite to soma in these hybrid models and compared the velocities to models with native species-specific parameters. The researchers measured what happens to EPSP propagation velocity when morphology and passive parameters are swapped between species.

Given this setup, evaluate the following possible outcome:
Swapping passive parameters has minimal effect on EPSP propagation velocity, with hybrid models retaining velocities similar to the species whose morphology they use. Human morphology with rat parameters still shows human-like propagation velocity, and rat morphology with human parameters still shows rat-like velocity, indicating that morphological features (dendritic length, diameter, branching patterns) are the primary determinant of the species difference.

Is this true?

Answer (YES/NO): YES